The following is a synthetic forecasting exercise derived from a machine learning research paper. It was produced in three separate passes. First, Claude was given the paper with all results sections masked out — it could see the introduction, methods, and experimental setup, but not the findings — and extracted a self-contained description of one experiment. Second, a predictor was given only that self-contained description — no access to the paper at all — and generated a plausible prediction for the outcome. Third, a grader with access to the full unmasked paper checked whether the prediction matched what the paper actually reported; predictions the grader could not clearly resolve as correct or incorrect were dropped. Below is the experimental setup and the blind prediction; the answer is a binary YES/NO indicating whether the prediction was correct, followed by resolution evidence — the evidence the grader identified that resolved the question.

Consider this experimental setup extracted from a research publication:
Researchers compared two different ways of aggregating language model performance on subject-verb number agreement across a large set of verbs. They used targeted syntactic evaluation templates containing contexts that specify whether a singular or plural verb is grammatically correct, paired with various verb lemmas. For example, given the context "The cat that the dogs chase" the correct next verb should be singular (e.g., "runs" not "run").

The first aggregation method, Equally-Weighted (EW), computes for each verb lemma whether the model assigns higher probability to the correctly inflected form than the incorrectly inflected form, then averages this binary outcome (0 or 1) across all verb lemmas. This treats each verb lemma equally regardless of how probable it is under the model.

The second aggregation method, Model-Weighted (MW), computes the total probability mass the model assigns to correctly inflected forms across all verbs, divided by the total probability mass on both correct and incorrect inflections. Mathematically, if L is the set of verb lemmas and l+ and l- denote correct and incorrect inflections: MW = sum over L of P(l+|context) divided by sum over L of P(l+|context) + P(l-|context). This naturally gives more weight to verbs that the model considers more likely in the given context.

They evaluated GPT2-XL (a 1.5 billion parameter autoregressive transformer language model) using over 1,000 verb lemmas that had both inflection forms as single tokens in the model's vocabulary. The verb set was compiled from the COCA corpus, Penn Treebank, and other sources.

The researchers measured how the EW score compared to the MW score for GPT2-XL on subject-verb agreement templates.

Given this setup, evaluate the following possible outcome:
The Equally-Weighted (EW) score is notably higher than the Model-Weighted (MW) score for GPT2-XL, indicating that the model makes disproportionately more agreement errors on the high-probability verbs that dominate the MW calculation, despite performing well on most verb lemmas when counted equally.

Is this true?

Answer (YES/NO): NO